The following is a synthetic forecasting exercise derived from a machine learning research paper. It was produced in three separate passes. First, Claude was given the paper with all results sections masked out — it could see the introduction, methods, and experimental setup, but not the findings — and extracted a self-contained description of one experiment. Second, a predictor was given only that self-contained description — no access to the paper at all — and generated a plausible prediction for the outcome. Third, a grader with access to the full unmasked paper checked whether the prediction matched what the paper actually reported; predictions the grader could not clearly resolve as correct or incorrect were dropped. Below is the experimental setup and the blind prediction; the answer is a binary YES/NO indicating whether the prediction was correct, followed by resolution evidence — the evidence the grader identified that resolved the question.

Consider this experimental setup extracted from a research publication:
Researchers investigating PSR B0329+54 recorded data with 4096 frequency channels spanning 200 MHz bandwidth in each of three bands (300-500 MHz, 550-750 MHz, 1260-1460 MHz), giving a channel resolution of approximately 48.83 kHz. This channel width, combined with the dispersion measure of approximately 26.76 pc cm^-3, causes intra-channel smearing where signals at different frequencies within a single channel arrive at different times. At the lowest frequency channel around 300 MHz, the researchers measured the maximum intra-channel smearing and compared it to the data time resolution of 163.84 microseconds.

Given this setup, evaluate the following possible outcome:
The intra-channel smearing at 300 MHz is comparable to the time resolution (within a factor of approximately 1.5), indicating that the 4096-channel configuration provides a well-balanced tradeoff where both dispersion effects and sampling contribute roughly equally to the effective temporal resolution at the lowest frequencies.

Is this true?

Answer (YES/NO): NO